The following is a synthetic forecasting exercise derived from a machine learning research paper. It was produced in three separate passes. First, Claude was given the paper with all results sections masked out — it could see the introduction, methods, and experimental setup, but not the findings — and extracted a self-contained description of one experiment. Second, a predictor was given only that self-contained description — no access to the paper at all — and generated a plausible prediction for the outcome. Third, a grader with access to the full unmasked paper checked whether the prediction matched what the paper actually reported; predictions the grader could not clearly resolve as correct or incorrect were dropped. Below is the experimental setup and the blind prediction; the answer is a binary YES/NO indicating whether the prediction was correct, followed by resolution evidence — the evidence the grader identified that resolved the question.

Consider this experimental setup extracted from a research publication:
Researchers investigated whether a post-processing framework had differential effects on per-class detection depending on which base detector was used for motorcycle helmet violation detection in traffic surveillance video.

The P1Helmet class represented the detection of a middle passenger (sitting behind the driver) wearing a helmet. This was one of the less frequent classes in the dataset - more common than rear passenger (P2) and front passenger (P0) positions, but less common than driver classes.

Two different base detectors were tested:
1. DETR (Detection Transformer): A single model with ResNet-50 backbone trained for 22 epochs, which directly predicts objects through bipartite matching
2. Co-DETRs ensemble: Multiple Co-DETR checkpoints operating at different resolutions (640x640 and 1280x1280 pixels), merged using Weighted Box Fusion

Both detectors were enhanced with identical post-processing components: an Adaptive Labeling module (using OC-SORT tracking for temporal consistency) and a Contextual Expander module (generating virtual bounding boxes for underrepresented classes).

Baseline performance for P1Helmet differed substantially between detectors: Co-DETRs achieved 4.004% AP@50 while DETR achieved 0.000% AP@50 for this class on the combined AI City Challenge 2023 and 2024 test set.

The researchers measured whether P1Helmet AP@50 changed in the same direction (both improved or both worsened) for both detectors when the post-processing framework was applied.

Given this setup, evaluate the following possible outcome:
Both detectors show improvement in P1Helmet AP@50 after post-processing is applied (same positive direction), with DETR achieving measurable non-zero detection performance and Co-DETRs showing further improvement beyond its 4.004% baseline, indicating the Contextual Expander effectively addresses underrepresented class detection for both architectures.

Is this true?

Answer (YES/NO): NO